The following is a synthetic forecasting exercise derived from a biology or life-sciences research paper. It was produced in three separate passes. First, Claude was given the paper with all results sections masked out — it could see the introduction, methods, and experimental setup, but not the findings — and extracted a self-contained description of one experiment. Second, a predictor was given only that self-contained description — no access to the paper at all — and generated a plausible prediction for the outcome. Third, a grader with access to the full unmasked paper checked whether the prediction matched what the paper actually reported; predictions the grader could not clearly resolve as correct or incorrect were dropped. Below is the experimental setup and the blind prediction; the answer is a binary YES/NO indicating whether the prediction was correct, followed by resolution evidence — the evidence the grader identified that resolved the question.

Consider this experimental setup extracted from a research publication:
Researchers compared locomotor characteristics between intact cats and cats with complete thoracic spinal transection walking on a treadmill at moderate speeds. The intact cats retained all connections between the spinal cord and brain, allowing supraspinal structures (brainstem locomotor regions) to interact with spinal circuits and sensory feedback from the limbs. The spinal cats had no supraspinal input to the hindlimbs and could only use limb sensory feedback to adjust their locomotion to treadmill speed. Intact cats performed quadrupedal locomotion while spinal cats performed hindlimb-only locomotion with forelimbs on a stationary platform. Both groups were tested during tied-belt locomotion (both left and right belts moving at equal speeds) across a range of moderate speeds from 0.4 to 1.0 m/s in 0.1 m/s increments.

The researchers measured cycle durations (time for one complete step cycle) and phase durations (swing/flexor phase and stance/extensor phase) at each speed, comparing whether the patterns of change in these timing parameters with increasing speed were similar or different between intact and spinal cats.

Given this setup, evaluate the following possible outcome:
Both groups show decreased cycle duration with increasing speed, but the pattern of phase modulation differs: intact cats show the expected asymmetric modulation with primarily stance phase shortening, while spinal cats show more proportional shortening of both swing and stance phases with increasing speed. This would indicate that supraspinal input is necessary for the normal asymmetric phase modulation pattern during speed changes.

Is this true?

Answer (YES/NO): NO